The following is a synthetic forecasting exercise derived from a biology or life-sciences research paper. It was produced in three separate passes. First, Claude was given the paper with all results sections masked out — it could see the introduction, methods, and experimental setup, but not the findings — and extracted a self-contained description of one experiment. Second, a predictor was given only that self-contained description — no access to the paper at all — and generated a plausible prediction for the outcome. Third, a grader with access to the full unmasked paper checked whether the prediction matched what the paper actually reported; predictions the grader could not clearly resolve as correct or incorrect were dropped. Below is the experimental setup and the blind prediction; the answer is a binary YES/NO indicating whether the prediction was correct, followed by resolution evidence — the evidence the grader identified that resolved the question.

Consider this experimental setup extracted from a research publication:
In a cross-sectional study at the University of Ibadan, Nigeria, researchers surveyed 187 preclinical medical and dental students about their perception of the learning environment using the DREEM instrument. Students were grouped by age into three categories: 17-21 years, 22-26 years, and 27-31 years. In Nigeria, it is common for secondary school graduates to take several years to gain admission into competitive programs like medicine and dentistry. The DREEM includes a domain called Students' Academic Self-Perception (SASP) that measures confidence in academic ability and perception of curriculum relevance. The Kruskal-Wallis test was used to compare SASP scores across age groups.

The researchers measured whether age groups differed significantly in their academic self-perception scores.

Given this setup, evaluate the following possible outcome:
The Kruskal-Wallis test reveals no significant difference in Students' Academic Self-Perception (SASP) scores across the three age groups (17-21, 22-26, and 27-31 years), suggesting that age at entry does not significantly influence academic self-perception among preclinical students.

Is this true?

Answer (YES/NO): NO